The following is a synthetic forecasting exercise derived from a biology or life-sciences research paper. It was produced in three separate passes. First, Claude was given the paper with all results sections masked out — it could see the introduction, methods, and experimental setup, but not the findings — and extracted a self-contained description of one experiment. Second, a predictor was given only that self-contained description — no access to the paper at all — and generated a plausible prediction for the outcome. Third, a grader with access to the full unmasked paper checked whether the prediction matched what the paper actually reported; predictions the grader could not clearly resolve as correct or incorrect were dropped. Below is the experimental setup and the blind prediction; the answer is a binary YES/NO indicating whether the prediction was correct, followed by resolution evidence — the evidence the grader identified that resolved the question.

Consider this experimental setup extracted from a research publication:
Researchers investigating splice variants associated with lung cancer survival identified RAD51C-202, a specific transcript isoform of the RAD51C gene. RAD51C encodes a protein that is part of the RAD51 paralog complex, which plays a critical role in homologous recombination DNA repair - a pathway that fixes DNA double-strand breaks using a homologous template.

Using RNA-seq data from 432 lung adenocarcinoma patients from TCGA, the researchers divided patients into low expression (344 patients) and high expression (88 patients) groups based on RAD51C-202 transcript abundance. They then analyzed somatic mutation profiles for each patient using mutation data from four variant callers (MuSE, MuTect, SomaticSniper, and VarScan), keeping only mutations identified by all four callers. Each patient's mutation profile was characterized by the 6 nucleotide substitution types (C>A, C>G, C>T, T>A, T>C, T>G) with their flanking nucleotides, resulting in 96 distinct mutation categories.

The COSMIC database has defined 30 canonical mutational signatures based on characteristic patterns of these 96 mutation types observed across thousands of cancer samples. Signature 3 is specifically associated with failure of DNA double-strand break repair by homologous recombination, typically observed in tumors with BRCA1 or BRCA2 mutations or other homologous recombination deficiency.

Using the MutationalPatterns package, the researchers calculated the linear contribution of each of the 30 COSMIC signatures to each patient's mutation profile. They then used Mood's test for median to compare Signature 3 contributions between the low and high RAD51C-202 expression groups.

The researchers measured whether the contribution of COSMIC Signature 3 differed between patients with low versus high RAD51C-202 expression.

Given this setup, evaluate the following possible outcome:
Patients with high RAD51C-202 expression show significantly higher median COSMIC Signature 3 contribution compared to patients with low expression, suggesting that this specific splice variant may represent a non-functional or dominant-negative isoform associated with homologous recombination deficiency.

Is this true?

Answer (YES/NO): YES